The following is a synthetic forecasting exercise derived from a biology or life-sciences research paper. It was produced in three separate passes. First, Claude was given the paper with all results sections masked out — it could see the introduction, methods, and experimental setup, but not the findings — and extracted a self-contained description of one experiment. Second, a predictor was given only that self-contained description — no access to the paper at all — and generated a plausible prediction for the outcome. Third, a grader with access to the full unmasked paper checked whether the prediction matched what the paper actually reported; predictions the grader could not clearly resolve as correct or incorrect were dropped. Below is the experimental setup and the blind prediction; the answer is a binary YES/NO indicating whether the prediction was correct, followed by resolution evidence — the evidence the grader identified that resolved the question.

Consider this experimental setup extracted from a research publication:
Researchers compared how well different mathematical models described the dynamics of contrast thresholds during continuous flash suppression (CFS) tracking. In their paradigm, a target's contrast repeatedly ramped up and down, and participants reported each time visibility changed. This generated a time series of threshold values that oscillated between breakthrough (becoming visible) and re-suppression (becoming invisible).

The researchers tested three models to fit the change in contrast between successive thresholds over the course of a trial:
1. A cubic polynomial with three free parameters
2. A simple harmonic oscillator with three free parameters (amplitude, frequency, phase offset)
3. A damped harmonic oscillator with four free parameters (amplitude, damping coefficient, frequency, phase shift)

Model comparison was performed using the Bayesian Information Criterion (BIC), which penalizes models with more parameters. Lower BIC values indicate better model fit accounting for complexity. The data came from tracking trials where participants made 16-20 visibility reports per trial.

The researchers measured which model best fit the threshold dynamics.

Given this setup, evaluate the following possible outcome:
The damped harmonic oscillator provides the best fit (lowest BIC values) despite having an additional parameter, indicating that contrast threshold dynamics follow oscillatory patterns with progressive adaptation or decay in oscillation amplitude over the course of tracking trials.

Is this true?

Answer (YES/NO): YES